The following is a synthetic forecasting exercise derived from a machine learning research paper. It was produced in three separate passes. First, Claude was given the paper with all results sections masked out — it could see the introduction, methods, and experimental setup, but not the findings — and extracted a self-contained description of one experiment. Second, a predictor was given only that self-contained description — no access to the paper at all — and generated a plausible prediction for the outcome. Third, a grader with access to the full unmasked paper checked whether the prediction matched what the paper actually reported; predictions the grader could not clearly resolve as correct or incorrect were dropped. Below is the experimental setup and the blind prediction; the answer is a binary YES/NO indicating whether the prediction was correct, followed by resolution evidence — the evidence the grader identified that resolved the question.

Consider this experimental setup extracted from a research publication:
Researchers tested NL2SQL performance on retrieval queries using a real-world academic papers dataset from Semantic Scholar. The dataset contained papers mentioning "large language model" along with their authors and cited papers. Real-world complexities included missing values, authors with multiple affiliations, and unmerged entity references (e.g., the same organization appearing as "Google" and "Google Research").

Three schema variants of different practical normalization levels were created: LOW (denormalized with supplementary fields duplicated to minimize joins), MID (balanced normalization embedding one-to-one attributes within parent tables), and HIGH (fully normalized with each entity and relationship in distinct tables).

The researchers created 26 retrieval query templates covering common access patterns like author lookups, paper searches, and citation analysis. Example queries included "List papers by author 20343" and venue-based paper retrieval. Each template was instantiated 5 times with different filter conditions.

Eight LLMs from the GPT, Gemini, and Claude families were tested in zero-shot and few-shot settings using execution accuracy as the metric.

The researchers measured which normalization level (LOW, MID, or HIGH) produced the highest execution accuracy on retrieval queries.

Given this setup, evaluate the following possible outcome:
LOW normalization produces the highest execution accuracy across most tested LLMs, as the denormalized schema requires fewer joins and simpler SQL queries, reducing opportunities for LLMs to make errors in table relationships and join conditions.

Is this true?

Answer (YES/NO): NO